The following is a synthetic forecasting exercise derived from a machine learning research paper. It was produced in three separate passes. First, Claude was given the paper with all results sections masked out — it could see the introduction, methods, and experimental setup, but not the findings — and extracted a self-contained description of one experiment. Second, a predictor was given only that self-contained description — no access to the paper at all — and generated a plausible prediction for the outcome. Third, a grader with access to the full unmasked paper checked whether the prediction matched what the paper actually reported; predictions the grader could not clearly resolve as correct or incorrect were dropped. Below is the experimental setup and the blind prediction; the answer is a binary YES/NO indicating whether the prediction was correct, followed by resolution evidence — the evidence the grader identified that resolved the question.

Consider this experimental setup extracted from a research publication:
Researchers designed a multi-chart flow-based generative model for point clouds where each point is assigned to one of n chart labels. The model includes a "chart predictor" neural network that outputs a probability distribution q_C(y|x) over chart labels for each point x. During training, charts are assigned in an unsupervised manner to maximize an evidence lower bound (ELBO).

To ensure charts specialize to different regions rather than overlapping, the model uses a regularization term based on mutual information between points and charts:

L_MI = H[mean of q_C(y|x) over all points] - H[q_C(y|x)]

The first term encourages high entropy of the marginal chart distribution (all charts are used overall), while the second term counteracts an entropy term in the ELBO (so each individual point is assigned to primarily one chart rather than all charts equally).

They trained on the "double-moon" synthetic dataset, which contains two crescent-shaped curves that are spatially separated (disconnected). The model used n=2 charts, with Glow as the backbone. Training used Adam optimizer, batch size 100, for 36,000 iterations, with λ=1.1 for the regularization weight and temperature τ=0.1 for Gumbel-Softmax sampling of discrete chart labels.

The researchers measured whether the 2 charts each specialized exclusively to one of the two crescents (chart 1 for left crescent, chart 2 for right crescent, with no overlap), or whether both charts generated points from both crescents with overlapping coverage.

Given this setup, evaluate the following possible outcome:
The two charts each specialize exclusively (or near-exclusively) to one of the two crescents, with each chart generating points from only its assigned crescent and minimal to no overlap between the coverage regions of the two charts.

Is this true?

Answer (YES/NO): YES